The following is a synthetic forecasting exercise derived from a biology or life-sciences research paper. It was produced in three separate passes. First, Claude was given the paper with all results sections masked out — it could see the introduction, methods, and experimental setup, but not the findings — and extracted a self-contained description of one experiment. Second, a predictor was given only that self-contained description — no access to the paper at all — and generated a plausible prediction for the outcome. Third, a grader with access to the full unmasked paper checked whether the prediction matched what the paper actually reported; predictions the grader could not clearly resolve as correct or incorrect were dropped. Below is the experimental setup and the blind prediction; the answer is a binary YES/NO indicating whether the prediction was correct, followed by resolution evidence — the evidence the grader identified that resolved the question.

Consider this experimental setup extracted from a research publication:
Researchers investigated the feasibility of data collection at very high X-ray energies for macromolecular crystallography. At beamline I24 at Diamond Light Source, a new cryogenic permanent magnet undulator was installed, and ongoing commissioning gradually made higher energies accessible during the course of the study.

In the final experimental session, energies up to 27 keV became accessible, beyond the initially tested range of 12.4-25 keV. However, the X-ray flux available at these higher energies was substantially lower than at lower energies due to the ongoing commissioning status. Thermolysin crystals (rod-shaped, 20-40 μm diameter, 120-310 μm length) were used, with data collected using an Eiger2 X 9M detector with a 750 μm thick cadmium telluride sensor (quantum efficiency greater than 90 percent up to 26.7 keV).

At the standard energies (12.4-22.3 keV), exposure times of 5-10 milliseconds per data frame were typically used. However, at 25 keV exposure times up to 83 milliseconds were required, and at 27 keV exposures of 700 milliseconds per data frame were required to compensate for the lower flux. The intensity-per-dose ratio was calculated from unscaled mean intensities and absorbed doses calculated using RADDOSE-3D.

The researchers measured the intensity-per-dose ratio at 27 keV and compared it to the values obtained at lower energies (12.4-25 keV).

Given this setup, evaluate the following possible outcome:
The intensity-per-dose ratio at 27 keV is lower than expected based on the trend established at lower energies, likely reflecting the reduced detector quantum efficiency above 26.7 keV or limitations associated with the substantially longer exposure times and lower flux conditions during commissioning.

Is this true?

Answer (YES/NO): NO